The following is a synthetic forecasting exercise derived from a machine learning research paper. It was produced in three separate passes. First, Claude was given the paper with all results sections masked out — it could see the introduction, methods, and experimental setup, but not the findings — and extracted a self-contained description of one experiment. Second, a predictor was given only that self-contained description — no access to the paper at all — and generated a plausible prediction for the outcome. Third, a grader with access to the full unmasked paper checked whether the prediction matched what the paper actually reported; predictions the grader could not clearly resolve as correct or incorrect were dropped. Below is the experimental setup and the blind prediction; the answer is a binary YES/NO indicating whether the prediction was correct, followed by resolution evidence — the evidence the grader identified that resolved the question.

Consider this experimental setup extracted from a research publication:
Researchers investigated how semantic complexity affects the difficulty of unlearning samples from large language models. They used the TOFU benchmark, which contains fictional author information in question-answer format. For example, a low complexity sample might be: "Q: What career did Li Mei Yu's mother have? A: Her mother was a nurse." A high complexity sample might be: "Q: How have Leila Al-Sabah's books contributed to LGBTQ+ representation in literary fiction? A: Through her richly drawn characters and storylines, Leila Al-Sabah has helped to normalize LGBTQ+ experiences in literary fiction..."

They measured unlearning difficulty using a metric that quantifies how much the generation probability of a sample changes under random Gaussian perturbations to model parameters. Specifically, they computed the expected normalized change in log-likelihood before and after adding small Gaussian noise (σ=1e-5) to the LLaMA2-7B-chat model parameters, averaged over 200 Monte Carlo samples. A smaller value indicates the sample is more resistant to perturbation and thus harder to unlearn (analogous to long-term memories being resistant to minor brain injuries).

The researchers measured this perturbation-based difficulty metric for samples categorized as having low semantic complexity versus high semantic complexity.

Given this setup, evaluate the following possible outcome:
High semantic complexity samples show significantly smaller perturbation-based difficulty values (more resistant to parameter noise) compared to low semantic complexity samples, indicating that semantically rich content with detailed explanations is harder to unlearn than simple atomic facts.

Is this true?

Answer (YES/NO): NO